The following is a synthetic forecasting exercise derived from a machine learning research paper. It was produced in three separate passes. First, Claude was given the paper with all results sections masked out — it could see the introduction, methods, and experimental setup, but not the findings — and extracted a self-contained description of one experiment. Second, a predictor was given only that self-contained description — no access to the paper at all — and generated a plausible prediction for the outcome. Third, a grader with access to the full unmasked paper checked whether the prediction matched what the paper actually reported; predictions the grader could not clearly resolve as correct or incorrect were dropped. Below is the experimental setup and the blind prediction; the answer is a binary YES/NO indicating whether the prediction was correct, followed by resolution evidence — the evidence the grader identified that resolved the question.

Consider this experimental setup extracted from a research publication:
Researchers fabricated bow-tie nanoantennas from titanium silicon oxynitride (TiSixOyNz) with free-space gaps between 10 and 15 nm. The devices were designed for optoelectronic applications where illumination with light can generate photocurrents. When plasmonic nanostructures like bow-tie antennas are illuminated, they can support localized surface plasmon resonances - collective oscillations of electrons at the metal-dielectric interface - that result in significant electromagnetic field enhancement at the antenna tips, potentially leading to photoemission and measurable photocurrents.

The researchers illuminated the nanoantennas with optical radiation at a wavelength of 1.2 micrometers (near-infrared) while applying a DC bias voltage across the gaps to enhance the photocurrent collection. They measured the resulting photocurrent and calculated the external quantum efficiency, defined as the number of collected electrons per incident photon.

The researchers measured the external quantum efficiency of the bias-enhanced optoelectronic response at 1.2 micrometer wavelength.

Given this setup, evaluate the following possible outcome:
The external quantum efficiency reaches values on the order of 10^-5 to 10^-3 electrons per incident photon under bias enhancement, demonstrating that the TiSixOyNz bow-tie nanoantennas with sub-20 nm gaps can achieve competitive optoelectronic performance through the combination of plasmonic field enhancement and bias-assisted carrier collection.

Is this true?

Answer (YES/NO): YES